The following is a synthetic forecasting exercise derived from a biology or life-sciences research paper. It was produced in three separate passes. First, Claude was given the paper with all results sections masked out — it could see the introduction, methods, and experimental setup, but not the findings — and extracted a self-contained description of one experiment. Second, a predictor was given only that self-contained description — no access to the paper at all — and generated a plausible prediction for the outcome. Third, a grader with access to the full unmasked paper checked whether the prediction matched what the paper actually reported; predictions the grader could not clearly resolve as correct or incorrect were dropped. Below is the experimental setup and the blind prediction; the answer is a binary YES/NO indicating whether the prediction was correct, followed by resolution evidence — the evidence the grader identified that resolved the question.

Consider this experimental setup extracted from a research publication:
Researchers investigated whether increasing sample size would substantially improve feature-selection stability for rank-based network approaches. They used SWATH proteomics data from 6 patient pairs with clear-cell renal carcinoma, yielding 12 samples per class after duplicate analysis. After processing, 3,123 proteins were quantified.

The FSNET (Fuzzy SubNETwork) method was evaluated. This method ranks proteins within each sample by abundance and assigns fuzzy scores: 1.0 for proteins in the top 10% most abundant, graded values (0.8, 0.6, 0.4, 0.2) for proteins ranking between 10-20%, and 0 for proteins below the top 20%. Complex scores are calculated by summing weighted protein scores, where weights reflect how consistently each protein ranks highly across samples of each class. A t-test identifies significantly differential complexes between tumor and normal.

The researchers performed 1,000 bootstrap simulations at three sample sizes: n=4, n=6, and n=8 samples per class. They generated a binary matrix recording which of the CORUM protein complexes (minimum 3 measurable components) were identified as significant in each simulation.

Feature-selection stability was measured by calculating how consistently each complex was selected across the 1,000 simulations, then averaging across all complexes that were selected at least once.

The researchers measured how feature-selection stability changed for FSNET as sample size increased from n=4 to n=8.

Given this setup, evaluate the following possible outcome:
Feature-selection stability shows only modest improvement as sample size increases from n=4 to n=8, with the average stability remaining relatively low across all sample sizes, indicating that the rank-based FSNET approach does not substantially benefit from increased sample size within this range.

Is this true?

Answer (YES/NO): NO